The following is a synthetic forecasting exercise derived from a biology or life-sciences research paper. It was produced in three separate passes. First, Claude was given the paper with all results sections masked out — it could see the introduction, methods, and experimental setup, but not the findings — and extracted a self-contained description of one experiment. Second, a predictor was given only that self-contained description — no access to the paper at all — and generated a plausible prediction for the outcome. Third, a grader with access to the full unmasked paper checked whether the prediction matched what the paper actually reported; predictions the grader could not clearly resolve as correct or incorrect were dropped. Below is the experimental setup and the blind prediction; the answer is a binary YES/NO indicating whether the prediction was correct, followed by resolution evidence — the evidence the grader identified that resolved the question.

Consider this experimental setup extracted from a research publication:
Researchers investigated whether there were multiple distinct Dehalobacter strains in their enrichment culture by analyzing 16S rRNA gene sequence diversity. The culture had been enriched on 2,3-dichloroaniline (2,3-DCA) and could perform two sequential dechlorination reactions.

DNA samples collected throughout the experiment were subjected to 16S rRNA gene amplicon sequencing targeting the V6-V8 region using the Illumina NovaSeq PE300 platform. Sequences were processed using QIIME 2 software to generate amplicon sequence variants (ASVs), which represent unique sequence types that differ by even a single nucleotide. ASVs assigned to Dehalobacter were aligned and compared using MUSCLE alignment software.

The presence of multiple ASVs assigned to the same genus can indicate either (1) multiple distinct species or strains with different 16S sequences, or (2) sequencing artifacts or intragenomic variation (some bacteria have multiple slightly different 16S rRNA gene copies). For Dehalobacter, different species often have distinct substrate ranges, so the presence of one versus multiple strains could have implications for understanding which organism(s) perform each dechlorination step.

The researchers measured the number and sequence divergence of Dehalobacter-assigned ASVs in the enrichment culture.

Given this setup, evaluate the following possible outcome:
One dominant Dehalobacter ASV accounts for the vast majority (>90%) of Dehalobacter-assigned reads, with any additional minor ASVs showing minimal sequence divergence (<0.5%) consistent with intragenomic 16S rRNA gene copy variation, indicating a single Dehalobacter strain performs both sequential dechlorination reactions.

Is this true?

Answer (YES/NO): NO